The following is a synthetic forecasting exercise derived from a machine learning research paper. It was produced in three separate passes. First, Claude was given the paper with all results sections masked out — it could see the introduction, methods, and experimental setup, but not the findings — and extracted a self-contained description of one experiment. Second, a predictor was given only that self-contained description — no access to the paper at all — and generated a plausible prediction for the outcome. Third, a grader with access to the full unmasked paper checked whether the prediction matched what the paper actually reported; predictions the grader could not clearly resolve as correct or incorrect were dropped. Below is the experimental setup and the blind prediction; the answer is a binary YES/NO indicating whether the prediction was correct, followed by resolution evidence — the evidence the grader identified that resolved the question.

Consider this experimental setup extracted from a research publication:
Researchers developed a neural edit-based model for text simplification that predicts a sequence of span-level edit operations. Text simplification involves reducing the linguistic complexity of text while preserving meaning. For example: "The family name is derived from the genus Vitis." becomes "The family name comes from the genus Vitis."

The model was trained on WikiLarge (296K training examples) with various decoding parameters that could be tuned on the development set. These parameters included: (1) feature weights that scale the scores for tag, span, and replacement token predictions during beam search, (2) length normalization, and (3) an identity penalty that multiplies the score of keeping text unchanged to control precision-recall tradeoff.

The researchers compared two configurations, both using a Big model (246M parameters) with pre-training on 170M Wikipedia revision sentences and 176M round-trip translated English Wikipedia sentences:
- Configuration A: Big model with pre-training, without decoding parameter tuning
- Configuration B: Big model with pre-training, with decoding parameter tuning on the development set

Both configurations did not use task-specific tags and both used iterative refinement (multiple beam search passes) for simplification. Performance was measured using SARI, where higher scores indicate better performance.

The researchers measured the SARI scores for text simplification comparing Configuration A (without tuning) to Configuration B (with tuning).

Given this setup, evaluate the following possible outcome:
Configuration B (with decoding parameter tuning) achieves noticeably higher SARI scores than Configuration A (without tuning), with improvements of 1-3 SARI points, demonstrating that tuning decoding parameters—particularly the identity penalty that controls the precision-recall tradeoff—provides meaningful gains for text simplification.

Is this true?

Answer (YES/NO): NO